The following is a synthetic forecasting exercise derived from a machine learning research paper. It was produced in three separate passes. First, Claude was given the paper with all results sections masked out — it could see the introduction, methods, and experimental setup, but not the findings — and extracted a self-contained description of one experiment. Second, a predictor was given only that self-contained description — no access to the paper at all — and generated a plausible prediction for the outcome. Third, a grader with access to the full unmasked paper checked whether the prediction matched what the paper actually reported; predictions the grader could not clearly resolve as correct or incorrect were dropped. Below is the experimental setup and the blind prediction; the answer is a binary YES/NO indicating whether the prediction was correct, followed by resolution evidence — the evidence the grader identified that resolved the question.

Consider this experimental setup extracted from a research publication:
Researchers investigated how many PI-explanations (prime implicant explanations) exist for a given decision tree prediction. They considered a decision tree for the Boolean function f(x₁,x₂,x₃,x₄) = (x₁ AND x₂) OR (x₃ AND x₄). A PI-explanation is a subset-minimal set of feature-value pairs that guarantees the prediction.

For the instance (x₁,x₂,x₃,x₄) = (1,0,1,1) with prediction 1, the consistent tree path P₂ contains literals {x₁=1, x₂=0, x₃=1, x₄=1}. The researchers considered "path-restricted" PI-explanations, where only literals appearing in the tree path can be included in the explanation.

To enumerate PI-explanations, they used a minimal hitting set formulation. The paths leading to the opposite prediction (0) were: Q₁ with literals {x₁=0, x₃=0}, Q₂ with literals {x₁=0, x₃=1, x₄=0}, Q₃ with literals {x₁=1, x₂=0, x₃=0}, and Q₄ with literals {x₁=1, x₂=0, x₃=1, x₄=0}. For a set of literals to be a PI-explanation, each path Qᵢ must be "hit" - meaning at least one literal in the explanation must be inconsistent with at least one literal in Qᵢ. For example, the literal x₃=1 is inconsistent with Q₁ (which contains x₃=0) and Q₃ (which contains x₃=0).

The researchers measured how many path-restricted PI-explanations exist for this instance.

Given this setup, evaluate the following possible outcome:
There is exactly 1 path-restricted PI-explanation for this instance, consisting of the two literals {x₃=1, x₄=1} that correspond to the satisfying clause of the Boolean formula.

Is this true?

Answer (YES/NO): YES